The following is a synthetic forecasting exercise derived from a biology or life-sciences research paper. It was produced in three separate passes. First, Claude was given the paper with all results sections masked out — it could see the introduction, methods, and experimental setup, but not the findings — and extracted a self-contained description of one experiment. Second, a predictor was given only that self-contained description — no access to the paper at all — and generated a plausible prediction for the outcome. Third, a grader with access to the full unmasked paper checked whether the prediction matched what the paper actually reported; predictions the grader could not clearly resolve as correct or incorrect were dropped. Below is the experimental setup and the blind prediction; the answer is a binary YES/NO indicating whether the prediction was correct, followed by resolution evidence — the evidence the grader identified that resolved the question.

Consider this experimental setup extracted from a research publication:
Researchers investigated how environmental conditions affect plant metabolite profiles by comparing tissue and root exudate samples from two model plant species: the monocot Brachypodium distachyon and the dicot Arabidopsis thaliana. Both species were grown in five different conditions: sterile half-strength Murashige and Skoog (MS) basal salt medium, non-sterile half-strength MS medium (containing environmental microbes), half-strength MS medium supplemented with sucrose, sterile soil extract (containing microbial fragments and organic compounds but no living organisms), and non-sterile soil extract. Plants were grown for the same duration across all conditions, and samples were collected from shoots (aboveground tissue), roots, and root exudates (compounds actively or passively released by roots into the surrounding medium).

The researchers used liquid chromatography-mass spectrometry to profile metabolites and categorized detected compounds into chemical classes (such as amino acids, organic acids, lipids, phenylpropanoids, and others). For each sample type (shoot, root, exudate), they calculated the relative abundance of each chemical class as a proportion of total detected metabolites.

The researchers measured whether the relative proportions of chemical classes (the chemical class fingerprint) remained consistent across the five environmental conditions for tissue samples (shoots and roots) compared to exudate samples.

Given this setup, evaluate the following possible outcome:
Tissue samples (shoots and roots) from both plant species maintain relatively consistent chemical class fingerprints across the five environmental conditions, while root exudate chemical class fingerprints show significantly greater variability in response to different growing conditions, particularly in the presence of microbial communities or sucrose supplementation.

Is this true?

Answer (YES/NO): YES